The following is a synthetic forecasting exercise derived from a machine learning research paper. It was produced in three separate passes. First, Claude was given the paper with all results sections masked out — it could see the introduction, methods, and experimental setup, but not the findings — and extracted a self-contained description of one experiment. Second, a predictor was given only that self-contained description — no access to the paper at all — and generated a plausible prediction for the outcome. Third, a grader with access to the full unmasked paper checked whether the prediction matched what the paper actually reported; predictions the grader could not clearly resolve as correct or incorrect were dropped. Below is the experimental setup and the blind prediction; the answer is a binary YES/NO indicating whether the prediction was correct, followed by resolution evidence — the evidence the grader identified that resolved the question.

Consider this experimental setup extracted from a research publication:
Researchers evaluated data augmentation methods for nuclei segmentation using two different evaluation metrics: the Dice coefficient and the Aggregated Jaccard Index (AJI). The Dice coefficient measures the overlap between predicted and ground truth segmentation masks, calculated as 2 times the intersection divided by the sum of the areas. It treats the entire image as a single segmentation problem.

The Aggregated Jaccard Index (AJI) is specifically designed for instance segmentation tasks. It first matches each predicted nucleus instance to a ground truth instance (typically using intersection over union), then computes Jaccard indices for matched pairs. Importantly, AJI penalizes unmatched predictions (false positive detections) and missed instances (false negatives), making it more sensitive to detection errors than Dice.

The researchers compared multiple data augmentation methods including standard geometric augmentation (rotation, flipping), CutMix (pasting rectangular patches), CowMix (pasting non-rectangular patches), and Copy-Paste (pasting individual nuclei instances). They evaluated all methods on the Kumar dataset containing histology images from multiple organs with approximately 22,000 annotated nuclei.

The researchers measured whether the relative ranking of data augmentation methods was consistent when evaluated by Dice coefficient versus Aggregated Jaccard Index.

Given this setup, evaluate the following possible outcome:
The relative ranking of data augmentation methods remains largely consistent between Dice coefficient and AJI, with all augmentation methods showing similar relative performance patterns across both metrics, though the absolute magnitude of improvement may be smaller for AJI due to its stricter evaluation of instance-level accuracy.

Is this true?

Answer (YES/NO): NO